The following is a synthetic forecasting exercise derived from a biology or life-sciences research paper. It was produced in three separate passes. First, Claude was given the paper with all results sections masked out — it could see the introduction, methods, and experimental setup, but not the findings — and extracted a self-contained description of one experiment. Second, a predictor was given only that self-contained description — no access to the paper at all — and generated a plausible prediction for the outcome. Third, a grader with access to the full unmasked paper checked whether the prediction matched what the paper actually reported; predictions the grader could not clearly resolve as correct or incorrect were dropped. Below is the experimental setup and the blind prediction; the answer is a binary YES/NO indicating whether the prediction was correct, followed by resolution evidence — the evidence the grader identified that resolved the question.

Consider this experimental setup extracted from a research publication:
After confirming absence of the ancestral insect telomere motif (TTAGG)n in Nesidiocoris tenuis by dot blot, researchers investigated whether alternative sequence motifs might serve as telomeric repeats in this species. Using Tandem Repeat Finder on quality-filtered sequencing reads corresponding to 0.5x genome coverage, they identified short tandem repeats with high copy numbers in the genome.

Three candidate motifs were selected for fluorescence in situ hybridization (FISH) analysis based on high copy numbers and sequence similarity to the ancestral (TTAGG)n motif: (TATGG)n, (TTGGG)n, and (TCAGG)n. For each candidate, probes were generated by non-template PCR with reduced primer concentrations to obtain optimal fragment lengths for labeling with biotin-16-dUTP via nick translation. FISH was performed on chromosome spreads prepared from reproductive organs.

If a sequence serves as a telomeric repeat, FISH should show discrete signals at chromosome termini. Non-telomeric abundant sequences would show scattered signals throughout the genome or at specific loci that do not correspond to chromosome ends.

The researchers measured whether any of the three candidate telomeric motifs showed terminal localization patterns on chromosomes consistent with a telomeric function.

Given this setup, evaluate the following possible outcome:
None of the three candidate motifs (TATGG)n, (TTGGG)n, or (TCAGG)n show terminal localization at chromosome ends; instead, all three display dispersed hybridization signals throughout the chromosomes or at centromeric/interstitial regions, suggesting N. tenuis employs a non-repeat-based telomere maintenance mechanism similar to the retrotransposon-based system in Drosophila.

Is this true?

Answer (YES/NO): YES